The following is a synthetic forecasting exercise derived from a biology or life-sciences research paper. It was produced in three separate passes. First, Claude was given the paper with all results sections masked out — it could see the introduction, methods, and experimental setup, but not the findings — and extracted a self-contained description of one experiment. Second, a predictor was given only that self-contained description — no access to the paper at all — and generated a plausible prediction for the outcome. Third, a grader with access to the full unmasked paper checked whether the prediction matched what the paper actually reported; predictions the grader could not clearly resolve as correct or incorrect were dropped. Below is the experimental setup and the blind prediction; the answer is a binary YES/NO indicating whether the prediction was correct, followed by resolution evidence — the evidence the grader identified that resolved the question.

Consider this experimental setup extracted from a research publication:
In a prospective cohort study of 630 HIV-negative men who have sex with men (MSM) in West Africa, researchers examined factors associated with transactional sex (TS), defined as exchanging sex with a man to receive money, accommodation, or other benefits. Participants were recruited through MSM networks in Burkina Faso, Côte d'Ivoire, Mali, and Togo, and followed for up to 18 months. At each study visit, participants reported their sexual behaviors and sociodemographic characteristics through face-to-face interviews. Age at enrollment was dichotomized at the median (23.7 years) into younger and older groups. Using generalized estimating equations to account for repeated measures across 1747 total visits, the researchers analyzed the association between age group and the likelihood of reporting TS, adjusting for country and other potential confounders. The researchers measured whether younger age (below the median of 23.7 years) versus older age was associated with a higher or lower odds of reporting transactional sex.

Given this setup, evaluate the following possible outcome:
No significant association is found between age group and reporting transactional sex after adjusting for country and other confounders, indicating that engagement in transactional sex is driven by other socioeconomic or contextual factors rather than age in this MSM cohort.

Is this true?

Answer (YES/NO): NO